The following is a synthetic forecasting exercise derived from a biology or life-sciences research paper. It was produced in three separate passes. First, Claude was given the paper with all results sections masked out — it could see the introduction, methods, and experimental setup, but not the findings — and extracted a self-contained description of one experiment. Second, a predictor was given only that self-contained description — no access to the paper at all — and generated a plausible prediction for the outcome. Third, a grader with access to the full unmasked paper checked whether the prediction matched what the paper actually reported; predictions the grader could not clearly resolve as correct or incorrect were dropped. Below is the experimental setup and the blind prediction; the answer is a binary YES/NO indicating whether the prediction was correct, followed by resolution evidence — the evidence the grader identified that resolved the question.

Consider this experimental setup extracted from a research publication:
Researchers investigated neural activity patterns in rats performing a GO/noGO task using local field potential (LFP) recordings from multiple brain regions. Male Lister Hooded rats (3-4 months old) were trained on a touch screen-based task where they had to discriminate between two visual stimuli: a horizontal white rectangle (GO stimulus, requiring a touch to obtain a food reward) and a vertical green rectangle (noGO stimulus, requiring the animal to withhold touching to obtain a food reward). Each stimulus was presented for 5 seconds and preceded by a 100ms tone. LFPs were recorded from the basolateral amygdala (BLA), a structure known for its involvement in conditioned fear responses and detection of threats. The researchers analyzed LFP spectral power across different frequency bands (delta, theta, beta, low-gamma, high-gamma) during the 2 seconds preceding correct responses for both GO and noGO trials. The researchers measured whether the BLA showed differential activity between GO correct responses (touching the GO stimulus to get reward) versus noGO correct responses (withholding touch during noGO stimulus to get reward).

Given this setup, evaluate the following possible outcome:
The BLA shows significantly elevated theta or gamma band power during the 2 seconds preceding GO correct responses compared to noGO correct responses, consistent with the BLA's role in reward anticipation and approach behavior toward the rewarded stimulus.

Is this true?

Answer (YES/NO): NO